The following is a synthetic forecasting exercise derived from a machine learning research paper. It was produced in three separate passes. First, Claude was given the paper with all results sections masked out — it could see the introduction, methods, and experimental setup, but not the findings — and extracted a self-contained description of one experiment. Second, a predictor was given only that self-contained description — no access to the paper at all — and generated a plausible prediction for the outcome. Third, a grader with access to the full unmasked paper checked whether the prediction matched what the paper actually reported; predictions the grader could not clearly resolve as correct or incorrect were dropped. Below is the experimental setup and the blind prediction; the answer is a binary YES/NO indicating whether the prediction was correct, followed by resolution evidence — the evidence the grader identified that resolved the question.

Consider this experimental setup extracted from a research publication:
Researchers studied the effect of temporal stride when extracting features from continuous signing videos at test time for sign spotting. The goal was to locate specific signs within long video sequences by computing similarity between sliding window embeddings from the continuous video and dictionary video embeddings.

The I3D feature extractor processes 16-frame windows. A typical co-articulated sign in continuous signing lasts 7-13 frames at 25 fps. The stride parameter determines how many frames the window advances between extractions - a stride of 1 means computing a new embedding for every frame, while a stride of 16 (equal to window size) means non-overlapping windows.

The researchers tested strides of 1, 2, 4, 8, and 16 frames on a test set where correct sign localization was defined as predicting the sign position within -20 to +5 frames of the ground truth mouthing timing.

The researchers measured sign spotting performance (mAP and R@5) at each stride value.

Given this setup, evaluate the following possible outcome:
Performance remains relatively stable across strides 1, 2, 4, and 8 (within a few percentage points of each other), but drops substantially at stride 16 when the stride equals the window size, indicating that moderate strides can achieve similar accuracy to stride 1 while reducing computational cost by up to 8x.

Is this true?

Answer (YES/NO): NO